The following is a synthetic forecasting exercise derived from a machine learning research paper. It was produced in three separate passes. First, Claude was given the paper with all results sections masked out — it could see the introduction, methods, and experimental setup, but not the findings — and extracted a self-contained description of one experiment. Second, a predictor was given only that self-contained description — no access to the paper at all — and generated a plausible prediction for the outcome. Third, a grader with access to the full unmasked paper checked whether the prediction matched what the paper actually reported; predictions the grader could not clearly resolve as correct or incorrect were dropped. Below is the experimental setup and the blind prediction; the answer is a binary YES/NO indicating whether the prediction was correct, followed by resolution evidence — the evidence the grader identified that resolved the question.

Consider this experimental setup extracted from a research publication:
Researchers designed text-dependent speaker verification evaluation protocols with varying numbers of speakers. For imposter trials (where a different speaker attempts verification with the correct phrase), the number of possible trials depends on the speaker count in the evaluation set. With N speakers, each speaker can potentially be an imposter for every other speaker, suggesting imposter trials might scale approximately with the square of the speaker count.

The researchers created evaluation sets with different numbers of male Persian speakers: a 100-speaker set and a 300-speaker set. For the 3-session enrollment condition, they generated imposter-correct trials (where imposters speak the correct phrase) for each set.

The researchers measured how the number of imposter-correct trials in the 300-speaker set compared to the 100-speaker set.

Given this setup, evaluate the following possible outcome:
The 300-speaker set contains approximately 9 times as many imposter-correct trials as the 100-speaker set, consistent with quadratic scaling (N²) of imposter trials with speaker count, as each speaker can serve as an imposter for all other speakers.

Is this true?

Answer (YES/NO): NO